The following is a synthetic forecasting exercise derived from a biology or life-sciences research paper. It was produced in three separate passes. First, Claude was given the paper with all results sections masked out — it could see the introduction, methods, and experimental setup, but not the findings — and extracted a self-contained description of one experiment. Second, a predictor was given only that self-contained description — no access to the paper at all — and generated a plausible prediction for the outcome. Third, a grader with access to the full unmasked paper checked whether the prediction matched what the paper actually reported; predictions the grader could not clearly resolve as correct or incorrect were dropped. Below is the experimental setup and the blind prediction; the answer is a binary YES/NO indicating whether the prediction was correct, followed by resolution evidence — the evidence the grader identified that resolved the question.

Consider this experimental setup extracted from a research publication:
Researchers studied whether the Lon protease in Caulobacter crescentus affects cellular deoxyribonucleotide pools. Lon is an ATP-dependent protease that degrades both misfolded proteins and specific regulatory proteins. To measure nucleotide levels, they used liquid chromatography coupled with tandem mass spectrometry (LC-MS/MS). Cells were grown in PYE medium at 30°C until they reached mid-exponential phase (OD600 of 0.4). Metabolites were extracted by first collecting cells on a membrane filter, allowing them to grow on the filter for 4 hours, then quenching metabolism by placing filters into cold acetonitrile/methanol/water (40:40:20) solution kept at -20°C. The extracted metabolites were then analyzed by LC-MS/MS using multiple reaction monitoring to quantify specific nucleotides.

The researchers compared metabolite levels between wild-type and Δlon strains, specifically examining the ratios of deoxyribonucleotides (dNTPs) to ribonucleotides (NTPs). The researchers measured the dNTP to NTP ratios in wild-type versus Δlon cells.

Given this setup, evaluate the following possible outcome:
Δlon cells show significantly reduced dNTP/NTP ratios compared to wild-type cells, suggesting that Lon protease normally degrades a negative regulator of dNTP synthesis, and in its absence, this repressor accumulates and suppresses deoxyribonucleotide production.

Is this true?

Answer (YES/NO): NO